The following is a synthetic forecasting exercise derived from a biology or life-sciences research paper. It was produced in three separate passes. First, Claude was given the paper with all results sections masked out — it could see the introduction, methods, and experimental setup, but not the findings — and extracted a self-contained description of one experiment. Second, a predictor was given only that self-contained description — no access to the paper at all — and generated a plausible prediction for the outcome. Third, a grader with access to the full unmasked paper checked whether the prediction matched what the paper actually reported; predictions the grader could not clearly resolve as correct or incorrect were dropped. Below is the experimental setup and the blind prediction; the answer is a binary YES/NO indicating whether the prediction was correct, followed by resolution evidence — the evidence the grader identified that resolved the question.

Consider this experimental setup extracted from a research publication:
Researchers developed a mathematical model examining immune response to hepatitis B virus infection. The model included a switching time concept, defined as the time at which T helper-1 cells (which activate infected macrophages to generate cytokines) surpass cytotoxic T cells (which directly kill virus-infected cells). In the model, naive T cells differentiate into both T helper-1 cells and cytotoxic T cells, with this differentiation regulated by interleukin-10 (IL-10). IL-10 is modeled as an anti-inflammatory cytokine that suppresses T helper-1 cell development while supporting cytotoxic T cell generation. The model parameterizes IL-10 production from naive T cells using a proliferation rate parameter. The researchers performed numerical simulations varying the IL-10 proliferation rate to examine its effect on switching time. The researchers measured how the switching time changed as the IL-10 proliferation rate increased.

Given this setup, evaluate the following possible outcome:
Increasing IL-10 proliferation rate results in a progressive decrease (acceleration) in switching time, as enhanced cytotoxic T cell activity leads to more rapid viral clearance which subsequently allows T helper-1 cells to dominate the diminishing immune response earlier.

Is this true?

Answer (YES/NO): NO